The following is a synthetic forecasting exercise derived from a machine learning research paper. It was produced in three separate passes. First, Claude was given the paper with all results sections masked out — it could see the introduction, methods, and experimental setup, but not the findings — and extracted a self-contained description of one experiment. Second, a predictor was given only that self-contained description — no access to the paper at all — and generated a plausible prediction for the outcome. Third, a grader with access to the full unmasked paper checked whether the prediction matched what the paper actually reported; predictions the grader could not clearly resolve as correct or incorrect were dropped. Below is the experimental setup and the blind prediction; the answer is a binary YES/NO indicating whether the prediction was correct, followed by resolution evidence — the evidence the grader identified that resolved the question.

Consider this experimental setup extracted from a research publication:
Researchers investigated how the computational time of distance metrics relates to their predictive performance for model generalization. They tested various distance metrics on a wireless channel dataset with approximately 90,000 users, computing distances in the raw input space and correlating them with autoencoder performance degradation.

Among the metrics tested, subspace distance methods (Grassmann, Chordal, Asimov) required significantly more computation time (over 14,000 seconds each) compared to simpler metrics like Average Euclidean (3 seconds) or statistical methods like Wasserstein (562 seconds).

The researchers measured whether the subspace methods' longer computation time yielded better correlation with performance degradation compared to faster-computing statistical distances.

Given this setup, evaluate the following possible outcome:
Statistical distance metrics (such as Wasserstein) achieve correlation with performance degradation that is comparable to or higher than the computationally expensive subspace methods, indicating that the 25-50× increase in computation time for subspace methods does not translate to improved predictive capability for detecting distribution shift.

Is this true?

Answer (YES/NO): YES